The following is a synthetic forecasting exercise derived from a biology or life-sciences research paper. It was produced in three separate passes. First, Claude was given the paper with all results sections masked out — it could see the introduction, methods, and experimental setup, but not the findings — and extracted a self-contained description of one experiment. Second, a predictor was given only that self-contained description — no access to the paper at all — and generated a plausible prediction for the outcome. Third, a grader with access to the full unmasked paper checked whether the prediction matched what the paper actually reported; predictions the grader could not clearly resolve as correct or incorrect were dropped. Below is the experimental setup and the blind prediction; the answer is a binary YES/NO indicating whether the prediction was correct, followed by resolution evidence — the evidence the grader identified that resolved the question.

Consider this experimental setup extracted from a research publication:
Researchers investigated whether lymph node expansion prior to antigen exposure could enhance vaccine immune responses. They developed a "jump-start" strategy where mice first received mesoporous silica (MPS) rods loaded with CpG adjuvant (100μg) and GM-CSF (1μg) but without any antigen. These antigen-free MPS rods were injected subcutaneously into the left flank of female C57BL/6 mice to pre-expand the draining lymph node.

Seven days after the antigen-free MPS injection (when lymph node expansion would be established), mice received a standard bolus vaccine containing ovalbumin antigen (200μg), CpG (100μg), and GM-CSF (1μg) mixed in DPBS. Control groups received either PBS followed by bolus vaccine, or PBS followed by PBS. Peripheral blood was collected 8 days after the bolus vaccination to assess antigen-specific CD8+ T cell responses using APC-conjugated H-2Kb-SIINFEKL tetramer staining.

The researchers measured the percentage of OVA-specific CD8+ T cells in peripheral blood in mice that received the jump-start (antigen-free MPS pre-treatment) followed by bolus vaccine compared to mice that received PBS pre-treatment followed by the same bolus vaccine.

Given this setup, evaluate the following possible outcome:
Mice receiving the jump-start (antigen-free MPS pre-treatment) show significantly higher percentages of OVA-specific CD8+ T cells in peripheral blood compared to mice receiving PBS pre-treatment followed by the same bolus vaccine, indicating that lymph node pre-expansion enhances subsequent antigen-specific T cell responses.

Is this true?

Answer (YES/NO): YES